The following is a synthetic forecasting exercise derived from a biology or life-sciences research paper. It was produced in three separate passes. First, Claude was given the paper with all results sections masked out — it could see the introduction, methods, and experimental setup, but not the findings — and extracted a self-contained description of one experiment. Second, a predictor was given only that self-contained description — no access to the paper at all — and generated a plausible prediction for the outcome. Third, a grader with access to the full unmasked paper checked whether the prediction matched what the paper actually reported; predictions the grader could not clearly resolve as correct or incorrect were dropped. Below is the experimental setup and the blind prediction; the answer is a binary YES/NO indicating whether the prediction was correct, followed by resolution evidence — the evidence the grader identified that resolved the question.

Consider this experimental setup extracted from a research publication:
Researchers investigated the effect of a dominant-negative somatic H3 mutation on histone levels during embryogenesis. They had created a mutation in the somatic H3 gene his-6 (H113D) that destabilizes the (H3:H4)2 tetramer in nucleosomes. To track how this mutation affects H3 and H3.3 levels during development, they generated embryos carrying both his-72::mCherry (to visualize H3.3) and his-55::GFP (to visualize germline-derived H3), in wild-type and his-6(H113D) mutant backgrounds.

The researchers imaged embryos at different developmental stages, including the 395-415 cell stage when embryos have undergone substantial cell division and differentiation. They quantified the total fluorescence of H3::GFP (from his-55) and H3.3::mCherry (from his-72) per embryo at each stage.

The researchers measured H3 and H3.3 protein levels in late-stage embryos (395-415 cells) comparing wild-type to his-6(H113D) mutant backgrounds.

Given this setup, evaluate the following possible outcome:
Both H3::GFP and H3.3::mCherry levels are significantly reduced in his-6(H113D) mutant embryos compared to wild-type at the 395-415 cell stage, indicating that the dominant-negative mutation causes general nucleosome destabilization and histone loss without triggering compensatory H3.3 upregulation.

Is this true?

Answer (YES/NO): NO